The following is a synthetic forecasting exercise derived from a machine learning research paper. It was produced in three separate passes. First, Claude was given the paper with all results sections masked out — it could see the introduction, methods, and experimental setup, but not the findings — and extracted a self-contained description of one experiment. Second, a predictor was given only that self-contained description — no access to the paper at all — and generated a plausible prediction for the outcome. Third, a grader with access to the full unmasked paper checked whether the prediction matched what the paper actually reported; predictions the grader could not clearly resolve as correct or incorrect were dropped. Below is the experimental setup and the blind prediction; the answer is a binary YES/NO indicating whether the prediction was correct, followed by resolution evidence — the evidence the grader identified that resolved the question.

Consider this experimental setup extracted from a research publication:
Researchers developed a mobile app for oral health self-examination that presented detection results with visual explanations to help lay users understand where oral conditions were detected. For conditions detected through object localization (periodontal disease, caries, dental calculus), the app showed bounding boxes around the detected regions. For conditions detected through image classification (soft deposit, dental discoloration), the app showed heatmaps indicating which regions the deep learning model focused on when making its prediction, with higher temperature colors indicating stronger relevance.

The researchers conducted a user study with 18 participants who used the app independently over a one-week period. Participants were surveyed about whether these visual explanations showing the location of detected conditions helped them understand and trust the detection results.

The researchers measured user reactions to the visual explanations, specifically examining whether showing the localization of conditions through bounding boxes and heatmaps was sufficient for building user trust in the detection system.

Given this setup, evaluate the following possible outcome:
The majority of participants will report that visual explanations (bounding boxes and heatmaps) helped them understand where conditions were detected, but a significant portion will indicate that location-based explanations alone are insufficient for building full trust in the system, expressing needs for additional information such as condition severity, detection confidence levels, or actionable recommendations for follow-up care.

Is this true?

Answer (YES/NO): NO